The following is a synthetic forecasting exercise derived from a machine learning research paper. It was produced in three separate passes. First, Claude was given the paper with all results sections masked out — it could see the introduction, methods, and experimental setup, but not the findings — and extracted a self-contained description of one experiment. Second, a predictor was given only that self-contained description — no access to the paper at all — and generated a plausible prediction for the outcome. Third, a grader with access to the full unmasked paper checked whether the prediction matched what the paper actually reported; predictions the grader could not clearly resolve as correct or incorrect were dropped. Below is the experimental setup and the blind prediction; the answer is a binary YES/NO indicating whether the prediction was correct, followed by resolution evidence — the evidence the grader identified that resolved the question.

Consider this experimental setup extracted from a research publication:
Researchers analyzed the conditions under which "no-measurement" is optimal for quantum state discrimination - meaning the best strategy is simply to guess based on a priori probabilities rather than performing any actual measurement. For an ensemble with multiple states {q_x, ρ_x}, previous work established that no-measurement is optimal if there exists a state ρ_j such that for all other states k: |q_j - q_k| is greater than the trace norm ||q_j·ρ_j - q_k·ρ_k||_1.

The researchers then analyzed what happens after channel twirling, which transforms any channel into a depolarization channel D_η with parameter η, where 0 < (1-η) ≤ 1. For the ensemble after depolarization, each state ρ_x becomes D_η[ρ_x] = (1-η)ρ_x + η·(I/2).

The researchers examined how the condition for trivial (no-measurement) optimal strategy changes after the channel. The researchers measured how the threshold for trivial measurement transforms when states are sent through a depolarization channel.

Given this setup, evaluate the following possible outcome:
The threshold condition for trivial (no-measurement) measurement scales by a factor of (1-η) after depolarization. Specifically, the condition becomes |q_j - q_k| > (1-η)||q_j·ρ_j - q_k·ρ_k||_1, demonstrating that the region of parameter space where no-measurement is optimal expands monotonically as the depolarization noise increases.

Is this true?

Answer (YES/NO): YES